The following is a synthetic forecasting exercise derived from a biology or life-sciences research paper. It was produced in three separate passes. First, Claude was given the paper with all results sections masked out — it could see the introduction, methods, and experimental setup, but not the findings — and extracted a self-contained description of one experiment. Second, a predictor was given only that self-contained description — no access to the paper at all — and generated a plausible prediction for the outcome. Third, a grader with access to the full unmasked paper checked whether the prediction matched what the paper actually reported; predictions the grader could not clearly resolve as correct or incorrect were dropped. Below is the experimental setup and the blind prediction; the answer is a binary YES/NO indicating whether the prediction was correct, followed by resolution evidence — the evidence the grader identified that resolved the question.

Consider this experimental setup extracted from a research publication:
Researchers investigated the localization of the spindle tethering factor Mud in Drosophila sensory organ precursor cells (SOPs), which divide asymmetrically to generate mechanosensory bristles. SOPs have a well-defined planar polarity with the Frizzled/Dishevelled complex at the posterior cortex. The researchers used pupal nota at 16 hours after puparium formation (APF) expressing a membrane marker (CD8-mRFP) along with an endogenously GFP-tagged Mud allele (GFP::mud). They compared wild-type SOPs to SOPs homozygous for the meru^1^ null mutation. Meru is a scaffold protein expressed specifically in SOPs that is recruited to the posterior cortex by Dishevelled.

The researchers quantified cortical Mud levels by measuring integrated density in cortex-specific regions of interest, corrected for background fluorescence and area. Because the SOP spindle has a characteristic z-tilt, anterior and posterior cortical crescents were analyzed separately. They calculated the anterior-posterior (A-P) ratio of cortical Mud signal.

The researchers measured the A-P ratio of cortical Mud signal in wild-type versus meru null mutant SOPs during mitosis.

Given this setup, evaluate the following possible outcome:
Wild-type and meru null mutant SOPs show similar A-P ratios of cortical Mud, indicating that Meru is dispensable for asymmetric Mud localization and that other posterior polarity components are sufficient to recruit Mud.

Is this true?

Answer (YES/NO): NO